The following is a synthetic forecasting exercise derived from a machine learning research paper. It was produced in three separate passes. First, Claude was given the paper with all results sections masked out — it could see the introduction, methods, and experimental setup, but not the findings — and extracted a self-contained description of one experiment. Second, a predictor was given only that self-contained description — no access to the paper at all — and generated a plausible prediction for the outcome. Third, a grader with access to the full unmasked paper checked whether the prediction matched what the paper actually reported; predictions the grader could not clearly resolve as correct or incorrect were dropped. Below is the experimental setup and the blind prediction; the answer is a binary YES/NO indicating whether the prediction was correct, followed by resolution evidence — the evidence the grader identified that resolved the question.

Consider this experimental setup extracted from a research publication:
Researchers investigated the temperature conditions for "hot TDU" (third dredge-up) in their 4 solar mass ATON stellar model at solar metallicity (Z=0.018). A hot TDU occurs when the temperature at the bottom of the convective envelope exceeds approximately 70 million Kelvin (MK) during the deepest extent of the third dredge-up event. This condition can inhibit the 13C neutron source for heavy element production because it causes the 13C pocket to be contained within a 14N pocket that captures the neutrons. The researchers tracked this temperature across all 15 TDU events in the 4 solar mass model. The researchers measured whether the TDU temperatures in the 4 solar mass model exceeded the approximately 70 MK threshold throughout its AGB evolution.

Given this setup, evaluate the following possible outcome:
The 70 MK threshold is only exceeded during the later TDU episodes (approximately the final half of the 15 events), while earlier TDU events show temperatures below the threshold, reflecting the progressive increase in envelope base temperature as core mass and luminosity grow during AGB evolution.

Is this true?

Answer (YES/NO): NO